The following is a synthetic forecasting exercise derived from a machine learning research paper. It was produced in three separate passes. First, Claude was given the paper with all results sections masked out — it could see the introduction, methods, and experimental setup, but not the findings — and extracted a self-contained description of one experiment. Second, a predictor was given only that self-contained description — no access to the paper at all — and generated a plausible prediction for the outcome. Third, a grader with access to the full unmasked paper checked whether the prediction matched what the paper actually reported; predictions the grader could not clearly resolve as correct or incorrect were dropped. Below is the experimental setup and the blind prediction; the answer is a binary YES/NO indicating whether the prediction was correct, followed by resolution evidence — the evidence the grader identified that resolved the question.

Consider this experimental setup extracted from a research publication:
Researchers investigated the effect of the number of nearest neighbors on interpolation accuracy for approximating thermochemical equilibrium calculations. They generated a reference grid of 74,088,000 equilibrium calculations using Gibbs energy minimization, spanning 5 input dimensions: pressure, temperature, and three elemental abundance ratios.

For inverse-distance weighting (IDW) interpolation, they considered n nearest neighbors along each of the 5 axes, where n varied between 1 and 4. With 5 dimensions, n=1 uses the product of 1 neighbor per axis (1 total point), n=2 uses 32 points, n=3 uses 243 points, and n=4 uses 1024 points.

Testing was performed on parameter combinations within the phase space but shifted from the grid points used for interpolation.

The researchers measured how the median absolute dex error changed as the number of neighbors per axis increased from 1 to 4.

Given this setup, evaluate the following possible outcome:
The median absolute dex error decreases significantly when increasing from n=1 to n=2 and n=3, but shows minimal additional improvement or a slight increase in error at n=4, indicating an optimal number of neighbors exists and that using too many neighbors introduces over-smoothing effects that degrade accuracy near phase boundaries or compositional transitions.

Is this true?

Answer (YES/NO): NO